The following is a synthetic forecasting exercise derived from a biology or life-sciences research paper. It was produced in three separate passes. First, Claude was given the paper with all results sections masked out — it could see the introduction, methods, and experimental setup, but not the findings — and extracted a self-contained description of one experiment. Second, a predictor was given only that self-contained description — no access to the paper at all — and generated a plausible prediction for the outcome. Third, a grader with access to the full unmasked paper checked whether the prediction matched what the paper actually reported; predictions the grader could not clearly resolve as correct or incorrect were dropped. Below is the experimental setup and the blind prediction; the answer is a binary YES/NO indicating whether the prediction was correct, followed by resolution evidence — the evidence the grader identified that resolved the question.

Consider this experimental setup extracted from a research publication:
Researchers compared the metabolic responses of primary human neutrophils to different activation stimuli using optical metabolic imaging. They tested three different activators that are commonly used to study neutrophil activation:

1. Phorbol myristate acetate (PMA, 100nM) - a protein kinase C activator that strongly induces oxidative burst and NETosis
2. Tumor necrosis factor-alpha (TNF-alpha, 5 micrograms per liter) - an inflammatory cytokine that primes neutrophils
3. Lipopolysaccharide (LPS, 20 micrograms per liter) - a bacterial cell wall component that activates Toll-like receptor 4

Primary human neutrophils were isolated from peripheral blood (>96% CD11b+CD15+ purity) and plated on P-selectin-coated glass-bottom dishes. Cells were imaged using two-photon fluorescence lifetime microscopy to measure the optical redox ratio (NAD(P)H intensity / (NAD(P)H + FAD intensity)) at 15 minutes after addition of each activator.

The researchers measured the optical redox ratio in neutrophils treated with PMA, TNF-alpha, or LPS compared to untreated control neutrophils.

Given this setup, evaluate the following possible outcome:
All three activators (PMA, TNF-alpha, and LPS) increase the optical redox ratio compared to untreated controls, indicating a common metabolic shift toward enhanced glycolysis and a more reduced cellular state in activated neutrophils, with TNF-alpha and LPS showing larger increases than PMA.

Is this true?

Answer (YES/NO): NO